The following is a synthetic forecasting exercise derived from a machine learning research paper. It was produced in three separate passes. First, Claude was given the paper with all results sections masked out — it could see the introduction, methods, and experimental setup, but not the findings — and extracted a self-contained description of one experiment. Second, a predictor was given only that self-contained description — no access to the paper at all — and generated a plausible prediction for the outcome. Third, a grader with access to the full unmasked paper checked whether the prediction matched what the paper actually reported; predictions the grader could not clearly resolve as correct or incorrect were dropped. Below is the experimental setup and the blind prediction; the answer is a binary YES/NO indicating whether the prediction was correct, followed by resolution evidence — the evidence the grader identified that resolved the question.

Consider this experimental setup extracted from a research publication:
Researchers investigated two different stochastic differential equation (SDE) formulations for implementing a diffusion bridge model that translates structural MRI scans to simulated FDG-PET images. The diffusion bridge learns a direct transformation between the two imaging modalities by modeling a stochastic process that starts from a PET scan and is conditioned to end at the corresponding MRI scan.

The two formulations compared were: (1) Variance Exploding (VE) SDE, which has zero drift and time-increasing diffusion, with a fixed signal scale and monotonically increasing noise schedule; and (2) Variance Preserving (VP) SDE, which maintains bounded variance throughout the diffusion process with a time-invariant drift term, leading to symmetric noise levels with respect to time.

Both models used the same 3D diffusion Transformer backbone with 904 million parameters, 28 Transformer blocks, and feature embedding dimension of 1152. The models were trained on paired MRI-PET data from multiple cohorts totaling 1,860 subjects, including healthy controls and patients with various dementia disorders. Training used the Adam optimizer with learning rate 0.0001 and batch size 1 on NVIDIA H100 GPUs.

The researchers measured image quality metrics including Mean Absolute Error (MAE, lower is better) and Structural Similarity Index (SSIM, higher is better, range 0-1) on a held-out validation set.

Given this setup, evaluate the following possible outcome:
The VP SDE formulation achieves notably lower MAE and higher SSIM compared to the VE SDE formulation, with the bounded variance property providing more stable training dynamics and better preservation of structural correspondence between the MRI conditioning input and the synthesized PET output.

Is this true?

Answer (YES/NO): YES